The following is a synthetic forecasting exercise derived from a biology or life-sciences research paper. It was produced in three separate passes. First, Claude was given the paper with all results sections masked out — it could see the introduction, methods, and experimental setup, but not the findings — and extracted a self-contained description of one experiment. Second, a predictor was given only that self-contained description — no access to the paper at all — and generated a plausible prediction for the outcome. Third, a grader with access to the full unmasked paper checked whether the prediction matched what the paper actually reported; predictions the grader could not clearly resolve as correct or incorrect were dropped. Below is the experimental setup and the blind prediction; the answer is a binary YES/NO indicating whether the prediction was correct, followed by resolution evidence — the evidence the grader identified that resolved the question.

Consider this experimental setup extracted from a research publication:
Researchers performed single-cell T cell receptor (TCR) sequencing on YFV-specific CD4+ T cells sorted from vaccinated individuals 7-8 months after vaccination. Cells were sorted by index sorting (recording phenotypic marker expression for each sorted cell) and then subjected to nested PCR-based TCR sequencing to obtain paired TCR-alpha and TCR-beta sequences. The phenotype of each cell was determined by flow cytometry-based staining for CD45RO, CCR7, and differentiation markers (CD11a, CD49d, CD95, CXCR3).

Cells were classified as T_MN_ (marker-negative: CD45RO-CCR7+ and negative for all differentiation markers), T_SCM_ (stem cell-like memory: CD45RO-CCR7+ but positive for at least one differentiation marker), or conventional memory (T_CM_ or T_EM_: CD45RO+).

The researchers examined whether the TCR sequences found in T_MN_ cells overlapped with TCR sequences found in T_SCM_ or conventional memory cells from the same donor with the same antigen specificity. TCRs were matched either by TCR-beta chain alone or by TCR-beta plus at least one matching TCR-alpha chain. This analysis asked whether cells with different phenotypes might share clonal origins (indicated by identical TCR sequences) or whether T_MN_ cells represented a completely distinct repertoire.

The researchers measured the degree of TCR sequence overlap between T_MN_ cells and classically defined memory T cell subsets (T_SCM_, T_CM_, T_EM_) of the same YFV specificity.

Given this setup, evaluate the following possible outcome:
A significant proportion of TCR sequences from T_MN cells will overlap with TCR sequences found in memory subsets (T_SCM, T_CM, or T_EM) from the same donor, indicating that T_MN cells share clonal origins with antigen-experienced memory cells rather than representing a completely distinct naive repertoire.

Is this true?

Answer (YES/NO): YES